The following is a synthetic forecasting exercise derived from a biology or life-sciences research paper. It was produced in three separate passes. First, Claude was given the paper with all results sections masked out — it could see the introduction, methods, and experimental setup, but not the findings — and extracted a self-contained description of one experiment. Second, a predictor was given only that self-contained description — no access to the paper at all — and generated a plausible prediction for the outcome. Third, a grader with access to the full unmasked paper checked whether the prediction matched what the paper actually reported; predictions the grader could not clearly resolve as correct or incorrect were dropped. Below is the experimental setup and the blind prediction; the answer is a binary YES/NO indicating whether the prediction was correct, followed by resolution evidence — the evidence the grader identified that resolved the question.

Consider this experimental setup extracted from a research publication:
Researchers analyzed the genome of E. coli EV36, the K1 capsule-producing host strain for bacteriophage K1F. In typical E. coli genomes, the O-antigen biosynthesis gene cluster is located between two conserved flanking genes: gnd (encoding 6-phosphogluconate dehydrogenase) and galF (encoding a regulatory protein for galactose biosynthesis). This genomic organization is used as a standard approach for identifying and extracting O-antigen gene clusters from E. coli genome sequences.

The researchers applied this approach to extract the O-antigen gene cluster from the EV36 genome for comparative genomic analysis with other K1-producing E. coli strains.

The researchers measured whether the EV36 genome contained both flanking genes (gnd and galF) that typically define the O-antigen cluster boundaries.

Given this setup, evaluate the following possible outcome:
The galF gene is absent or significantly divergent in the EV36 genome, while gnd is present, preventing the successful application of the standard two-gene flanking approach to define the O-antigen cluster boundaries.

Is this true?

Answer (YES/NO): YES